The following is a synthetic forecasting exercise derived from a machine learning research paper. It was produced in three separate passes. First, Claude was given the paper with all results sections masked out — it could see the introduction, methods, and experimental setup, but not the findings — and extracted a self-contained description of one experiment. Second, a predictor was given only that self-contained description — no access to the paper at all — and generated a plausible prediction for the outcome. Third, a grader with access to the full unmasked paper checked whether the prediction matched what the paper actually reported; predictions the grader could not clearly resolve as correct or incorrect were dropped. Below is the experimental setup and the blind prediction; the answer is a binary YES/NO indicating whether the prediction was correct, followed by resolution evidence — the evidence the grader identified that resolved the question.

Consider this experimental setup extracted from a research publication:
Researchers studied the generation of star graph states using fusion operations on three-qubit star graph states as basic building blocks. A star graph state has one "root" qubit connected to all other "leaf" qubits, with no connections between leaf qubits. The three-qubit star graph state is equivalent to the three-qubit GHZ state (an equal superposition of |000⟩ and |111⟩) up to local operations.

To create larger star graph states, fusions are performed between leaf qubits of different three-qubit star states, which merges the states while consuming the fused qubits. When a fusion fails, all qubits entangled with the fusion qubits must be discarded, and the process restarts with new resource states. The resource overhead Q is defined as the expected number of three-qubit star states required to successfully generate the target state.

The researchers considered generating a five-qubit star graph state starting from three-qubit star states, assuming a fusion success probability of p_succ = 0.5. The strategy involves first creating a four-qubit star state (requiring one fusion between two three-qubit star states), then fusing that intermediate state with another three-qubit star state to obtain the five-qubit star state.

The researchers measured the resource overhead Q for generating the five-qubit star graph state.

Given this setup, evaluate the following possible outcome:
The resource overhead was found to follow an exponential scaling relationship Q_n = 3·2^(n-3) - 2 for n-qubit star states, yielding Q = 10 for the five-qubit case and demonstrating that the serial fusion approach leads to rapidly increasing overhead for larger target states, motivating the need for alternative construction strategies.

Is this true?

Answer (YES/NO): NO